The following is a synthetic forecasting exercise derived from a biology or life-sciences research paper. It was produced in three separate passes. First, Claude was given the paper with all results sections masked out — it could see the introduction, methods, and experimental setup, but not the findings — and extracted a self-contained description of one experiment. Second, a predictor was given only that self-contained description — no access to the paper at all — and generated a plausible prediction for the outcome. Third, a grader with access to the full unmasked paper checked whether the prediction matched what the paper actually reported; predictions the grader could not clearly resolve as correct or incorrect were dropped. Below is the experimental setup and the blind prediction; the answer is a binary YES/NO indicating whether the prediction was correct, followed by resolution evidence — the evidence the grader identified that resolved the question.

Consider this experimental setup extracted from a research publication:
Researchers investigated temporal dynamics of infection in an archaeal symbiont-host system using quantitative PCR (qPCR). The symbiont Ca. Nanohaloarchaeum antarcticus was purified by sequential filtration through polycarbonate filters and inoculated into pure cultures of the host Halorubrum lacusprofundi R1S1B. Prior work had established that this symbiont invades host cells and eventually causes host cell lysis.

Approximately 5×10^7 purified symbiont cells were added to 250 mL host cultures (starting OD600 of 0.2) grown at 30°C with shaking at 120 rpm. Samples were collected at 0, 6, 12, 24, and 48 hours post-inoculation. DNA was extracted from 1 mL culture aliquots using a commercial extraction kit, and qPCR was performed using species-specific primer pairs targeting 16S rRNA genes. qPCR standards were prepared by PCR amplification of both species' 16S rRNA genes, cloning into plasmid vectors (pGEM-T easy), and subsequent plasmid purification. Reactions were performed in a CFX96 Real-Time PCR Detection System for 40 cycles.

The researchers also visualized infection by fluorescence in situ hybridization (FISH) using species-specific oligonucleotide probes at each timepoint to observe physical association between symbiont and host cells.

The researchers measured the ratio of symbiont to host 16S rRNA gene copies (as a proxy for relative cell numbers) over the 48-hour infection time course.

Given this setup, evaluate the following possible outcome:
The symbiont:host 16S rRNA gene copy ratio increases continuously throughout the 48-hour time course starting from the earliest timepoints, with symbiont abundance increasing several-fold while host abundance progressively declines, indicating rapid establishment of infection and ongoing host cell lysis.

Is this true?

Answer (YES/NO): NO